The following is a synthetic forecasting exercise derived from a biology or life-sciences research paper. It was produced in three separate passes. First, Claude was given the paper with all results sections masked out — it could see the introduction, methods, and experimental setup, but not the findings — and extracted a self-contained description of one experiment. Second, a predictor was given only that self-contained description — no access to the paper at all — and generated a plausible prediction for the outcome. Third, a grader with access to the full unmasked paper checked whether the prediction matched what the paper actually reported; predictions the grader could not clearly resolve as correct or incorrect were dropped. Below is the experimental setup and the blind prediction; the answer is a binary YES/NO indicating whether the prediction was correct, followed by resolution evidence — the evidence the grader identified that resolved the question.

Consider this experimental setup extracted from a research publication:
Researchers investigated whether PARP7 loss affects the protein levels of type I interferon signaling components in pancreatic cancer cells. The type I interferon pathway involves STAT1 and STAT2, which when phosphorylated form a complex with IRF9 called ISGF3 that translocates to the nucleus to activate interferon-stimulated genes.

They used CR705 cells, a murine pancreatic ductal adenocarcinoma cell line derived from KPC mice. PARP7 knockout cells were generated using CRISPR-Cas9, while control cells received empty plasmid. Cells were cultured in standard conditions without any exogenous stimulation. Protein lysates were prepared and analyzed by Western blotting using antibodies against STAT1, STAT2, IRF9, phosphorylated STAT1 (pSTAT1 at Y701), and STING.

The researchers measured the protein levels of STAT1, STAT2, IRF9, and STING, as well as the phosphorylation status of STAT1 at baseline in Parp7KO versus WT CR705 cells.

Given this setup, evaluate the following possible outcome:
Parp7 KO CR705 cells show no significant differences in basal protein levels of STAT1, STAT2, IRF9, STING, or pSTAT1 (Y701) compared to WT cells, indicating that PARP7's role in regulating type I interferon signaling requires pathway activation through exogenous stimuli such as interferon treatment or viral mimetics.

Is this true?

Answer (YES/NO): NO